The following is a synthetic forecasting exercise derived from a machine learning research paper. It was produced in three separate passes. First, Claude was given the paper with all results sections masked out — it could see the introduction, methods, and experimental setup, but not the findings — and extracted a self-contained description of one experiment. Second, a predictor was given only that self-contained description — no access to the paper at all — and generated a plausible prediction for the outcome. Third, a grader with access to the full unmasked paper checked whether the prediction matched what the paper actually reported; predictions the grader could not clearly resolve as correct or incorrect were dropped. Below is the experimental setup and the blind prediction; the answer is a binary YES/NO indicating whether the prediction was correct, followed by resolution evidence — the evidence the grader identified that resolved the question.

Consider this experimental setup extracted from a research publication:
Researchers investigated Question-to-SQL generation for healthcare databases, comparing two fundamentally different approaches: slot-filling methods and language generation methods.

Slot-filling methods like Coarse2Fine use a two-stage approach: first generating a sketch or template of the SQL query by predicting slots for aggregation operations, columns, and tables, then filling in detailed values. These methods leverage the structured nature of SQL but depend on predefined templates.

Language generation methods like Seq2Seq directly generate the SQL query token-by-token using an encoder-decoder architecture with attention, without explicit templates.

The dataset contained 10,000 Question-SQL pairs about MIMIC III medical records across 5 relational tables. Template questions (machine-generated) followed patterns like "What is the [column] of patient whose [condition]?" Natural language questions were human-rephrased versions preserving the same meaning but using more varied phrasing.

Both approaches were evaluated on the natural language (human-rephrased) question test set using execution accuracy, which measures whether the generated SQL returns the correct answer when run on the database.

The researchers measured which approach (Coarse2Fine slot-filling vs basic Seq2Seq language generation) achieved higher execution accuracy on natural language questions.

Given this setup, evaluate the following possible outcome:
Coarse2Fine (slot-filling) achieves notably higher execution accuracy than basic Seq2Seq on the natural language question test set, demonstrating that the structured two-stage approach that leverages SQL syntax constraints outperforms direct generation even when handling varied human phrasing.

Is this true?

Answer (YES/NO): YES